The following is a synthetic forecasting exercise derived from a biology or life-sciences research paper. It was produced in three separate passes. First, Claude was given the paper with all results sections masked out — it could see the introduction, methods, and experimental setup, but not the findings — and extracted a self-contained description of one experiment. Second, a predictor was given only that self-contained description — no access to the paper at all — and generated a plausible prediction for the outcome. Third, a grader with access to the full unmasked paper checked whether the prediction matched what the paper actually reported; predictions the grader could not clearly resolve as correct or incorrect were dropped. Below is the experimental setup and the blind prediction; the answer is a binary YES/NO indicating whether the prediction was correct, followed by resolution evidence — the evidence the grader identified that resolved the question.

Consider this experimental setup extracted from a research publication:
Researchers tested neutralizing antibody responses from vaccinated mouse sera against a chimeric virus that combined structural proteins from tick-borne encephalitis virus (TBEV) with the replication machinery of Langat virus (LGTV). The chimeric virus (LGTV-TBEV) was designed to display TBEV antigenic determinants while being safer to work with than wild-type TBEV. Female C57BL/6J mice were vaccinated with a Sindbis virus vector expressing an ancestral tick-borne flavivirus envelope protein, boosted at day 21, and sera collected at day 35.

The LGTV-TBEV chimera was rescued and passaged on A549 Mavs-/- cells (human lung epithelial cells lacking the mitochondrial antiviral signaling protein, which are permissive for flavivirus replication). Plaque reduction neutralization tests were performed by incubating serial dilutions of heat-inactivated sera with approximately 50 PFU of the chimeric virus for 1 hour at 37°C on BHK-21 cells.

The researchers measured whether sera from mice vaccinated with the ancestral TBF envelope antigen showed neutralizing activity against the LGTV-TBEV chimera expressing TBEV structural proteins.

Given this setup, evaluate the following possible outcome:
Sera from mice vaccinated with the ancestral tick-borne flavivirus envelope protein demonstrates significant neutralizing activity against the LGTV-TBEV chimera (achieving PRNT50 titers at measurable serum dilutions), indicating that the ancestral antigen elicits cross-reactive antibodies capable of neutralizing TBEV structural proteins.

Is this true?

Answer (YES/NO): NO